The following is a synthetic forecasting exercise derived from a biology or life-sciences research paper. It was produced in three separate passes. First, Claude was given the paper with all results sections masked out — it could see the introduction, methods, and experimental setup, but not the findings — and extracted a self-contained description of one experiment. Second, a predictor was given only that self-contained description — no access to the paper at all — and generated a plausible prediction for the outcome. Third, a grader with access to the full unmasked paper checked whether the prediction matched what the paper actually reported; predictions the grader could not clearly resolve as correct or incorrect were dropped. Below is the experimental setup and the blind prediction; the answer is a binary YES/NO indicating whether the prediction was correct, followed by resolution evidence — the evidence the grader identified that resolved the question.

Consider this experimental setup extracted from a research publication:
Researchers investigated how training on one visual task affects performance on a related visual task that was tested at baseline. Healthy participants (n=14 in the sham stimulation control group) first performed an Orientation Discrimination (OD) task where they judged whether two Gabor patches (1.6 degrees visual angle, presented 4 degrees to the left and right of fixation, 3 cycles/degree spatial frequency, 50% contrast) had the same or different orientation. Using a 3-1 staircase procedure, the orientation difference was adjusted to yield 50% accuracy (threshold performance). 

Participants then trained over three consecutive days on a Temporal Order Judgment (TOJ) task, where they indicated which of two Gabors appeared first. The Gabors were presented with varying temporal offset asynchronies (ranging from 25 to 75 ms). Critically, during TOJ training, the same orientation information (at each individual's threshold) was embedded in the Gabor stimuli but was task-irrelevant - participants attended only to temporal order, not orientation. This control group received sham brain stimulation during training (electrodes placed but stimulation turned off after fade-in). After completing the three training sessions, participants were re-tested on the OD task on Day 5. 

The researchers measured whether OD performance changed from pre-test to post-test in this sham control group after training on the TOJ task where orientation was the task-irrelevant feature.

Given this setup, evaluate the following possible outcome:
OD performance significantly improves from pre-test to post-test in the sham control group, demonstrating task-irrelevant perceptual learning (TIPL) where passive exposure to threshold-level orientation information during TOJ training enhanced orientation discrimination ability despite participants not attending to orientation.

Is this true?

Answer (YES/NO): NO